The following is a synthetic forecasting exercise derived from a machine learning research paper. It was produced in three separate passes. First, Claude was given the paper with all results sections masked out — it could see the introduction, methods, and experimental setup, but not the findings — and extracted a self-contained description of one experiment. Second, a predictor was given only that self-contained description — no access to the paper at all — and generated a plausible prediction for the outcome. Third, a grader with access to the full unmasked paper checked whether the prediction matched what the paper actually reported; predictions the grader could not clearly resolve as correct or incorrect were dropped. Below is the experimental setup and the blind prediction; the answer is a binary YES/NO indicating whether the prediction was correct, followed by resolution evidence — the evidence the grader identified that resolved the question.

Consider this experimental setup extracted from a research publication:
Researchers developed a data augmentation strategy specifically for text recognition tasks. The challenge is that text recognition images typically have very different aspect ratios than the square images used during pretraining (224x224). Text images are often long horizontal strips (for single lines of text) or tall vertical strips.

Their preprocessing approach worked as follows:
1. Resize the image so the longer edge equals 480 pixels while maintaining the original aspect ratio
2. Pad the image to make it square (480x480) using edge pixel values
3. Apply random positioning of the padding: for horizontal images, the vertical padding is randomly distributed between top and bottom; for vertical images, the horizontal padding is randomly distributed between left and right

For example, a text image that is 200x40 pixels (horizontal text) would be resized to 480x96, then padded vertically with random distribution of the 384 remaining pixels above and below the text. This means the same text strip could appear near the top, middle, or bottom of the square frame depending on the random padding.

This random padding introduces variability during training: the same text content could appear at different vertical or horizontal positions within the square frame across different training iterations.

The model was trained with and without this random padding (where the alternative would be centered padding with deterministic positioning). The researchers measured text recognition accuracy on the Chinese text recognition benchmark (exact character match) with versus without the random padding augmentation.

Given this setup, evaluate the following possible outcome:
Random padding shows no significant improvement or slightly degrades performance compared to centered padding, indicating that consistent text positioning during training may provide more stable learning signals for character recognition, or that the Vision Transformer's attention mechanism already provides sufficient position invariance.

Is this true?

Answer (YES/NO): NO